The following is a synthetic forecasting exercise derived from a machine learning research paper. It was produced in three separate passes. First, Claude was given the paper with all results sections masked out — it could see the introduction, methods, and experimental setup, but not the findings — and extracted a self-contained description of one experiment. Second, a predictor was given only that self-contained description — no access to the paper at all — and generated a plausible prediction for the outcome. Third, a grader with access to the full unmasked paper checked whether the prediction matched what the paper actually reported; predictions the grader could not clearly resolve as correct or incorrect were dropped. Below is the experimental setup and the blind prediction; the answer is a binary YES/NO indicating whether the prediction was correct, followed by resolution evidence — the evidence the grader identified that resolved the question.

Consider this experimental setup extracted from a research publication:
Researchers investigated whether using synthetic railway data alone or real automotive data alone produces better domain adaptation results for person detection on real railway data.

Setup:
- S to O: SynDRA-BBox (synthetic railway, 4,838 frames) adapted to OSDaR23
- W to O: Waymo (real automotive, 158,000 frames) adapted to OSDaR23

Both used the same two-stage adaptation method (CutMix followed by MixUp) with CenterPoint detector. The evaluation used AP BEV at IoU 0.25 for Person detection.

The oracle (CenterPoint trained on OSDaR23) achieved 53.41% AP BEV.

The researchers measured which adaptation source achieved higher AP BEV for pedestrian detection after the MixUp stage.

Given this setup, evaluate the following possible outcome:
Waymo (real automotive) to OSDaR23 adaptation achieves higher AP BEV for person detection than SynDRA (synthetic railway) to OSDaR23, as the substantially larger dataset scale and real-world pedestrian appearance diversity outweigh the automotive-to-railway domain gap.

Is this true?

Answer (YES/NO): YES